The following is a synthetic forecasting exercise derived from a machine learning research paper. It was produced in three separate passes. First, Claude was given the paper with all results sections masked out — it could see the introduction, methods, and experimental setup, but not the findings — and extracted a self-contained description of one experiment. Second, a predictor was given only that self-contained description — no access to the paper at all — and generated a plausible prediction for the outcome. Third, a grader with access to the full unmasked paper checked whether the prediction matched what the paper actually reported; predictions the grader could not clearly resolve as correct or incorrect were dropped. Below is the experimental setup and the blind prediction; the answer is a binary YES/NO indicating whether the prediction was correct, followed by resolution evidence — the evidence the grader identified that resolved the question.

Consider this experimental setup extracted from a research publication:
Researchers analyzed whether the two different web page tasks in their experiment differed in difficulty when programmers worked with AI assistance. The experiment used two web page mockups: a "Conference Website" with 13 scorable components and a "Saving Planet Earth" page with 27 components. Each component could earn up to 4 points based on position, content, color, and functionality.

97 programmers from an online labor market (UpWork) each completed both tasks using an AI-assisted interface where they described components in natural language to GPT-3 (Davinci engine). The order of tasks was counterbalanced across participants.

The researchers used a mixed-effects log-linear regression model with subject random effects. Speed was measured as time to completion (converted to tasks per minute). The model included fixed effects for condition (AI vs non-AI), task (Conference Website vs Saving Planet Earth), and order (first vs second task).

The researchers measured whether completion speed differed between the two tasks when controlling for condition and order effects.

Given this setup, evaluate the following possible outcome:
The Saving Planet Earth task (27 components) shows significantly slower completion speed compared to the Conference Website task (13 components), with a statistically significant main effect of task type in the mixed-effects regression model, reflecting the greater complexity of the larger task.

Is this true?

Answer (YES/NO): NO